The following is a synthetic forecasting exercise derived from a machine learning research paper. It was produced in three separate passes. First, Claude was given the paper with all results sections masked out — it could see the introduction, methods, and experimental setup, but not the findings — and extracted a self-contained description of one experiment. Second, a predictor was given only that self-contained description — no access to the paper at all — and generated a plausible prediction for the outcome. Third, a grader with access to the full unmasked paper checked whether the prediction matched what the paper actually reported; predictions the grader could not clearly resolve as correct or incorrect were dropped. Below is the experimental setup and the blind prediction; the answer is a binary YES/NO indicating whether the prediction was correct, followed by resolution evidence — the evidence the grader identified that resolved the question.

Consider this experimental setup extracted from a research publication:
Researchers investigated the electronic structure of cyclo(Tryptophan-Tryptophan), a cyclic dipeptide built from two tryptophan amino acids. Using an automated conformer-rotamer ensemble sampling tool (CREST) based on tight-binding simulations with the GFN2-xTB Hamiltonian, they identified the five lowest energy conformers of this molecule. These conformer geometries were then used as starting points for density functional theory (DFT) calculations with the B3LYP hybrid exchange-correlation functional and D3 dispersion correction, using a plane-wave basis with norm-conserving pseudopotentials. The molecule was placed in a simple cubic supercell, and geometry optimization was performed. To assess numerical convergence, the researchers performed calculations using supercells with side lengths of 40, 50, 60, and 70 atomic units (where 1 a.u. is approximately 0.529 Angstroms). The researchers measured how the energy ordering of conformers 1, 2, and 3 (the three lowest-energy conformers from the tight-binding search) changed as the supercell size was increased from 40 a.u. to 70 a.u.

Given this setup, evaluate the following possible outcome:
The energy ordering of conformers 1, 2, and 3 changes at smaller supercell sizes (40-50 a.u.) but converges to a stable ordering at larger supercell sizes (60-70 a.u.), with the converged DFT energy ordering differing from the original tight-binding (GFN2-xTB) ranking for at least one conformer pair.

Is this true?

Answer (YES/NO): NO